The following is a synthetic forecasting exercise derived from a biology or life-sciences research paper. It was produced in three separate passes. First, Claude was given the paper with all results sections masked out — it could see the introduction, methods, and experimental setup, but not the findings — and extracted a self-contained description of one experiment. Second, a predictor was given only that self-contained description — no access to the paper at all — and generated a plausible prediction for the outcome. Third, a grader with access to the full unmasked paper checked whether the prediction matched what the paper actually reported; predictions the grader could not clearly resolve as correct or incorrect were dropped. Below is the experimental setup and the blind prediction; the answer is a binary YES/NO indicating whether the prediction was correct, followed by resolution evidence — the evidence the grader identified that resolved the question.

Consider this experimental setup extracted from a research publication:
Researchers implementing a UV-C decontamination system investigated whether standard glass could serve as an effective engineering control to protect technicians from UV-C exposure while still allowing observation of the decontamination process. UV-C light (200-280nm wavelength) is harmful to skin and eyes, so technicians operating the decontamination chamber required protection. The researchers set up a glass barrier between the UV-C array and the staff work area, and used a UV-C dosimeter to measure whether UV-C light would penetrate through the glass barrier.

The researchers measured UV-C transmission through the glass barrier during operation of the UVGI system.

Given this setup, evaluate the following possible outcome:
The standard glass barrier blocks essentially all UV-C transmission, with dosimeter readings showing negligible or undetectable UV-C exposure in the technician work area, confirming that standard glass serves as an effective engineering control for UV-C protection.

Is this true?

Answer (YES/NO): YES